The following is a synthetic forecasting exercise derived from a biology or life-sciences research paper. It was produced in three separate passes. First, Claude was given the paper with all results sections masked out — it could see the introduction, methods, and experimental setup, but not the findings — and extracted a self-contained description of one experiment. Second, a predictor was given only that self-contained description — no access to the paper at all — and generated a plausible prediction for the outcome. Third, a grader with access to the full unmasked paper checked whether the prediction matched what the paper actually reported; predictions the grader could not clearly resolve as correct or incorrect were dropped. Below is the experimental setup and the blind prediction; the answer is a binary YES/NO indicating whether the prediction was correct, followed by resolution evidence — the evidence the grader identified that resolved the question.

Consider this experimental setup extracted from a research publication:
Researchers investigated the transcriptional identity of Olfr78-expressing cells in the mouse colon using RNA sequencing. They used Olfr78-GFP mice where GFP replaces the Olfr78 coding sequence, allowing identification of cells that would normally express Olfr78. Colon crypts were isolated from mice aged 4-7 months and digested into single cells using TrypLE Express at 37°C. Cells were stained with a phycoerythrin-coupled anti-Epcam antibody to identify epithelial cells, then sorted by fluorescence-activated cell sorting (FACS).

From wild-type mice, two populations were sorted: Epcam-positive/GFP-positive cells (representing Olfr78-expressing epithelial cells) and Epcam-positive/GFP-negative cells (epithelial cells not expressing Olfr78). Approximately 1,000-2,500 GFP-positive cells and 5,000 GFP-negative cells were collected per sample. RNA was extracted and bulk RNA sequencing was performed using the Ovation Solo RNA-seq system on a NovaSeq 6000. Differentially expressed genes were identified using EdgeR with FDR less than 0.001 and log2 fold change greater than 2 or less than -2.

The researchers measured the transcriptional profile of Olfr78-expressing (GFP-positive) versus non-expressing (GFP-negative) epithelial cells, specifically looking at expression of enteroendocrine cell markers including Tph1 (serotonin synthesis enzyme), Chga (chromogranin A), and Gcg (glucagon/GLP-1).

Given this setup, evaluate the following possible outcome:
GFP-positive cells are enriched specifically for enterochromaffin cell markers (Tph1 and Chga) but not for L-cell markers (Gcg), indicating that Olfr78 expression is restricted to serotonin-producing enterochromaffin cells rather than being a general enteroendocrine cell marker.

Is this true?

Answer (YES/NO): NO